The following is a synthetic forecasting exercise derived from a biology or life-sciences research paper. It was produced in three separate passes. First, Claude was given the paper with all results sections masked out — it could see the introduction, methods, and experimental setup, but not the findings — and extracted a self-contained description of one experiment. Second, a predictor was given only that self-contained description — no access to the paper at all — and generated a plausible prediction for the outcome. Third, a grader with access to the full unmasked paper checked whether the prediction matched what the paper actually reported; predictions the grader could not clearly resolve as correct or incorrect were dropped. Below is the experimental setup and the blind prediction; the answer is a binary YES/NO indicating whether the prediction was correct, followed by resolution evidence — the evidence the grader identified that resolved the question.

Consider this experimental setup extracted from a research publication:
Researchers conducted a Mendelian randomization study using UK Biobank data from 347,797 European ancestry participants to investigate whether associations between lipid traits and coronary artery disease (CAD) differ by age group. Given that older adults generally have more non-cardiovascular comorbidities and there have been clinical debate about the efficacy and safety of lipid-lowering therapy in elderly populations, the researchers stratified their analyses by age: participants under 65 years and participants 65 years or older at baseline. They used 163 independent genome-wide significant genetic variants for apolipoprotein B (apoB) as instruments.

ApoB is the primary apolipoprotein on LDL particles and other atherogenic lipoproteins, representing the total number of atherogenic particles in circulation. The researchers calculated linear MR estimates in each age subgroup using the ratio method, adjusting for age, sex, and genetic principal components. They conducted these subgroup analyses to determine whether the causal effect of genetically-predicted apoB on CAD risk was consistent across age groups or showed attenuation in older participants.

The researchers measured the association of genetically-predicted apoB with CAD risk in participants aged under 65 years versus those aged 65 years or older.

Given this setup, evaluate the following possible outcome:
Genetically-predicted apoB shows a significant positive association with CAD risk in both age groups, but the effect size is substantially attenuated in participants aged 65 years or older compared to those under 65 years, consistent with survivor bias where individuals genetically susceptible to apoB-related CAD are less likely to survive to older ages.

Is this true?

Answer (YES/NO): NO